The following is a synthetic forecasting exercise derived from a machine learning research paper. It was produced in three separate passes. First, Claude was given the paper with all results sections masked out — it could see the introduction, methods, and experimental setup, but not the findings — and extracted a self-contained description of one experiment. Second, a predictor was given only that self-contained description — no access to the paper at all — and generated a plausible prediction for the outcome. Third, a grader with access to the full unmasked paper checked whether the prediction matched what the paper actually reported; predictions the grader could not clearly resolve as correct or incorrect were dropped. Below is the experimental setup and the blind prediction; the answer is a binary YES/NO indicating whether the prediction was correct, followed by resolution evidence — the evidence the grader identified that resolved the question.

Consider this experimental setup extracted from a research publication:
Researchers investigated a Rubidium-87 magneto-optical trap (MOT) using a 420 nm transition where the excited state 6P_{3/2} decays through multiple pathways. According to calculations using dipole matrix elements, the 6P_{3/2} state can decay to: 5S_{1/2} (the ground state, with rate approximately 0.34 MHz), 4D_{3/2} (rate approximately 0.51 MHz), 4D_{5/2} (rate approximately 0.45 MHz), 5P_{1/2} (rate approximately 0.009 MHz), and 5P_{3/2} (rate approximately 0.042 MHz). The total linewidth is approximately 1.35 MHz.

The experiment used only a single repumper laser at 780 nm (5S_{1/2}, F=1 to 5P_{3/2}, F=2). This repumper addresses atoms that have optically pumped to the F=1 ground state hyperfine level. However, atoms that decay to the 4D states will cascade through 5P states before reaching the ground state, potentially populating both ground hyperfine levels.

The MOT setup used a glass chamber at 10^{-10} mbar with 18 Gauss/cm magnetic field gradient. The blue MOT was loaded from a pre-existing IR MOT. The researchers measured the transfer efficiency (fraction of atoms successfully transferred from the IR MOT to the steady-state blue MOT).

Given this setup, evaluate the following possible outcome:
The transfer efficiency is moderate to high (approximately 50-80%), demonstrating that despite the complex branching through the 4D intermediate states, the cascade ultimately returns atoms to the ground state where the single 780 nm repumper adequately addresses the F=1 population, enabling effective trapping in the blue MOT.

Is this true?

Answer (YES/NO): NO